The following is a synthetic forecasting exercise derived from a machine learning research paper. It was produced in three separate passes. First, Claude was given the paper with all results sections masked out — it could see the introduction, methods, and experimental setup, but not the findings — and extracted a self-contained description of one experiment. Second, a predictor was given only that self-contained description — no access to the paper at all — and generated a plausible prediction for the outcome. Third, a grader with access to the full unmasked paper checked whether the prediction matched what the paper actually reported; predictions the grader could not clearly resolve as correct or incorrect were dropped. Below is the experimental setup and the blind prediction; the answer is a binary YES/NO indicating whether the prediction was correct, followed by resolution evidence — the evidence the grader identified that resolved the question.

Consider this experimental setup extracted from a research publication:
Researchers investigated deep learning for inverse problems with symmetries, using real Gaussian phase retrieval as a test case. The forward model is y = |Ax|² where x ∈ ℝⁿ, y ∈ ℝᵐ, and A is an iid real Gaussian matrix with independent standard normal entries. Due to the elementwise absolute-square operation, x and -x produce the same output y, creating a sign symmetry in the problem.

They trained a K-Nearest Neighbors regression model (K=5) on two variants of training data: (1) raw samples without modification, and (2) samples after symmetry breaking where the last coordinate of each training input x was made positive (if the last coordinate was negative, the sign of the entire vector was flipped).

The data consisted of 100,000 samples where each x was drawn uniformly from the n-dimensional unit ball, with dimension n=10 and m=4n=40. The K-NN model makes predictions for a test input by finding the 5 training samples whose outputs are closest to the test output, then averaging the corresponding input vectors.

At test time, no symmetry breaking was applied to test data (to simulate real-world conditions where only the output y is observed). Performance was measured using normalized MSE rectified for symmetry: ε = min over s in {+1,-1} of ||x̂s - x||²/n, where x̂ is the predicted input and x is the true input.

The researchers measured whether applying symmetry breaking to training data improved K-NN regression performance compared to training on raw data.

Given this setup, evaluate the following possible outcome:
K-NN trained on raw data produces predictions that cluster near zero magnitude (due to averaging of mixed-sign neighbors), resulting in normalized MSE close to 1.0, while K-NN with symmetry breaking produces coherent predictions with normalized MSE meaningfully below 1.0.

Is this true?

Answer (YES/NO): NO